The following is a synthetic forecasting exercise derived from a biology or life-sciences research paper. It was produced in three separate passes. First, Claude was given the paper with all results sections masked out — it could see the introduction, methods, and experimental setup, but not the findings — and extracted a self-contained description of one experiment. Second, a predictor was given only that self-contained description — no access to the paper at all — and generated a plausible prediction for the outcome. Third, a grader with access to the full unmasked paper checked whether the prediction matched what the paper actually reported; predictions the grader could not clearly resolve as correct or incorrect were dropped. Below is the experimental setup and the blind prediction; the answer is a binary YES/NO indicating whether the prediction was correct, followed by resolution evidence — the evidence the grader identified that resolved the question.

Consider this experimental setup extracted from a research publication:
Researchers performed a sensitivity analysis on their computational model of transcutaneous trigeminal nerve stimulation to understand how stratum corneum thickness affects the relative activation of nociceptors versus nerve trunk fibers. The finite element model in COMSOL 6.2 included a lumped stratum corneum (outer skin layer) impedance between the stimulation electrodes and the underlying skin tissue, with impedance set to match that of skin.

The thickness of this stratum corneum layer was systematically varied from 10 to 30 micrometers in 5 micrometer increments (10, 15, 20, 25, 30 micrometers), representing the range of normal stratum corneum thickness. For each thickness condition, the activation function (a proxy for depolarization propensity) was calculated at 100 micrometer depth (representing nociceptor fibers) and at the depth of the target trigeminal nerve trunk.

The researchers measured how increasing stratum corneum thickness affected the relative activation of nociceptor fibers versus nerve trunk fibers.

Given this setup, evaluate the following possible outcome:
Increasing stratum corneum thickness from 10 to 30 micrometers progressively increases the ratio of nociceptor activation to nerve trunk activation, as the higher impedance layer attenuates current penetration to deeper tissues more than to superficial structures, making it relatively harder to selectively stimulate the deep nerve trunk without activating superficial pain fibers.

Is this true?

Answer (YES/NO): NO